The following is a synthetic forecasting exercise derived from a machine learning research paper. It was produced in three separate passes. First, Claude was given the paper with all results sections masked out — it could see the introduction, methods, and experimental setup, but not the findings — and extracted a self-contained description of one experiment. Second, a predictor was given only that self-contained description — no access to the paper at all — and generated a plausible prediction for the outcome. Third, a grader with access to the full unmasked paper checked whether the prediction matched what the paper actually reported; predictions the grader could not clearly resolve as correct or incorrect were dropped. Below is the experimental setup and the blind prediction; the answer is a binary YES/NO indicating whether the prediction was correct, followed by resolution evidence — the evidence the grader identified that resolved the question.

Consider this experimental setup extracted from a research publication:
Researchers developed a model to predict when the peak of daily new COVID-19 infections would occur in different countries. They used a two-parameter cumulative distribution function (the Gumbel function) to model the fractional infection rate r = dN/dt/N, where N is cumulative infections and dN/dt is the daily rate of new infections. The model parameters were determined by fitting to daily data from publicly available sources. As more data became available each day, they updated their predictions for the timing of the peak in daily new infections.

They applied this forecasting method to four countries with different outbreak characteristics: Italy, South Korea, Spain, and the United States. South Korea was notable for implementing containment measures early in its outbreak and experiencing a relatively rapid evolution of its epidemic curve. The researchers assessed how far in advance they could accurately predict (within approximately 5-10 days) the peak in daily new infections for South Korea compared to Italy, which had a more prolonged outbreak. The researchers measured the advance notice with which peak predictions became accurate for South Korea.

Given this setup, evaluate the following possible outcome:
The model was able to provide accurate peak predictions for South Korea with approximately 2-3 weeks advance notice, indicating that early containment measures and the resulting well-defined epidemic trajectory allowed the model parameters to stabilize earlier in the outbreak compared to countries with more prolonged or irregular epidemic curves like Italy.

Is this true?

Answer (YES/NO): NO